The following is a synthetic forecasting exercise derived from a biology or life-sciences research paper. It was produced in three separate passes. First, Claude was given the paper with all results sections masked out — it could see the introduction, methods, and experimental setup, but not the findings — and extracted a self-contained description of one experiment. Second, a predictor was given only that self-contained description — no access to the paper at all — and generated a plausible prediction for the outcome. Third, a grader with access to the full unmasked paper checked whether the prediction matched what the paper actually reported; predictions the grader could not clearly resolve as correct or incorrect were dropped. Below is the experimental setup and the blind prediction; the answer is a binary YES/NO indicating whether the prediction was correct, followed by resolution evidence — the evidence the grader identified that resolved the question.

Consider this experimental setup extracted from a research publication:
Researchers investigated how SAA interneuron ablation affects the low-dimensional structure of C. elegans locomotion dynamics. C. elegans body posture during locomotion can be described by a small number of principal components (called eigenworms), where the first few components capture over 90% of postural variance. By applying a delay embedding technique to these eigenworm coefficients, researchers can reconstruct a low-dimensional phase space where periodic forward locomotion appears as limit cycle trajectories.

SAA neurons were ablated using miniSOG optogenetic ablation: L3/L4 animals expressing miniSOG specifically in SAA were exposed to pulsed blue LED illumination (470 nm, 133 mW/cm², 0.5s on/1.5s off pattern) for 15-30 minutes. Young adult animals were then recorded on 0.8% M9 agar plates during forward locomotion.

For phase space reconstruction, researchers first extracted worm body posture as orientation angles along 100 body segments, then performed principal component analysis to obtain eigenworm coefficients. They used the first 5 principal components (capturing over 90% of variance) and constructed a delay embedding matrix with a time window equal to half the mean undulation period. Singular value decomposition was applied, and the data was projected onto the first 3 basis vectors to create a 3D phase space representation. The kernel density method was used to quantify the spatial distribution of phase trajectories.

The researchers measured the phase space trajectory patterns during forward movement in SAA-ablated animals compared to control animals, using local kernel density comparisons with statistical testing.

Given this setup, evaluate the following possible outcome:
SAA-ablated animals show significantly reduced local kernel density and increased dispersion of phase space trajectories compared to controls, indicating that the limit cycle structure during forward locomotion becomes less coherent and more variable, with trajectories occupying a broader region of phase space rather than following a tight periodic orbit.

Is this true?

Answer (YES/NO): YES